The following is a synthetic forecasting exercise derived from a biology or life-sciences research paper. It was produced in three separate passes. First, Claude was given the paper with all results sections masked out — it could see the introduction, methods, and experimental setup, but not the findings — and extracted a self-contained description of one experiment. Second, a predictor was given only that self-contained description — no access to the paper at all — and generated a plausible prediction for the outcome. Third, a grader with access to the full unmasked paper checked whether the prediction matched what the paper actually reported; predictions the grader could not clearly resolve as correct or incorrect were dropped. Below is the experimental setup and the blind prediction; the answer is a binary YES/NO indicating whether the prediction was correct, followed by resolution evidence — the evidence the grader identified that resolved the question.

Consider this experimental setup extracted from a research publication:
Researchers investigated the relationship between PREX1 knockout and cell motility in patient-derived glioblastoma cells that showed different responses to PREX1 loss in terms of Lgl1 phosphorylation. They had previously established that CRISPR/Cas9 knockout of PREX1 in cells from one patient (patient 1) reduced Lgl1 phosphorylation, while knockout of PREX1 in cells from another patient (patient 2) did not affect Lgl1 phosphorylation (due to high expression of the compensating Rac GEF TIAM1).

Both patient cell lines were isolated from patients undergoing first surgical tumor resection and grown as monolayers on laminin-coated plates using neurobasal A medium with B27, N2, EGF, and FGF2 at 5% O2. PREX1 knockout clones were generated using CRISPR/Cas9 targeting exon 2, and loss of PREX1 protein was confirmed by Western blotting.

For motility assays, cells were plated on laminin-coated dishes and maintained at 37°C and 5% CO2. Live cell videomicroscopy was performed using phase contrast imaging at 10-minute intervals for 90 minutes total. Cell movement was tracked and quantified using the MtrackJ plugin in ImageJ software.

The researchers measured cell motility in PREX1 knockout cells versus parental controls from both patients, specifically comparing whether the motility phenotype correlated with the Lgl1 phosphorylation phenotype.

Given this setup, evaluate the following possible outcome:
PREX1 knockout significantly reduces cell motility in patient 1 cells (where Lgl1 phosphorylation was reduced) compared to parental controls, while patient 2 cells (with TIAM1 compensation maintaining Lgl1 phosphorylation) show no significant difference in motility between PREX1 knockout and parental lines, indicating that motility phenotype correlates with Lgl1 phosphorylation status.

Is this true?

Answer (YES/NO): NO